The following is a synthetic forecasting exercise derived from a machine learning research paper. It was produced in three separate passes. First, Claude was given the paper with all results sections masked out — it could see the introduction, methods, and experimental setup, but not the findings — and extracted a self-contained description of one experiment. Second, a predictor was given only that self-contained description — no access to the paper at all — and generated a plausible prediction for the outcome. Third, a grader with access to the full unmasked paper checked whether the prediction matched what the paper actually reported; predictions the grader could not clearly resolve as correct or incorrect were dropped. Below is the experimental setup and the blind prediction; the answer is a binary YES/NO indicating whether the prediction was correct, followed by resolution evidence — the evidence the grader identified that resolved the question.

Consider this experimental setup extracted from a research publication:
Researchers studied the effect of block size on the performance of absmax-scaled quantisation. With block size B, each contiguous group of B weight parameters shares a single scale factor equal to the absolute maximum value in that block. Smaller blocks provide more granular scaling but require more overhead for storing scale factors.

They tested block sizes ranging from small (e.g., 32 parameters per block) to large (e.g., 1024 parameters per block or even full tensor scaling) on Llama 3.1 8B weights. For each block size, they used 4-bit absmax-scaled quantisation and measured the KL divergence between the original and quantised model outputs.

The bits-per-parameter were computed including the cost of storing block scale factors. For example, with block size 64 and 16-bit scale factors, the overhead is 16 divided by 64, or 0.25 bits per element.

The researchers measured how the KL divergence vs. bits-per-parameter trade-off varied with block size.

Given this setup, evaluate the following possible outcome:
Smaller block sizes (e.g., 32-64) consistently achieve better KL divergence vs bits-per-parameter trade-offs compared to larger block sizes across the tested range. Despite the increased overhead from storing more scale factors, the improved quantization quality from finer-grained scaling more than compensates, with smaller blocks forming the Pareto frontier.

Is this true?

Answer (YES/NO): NO